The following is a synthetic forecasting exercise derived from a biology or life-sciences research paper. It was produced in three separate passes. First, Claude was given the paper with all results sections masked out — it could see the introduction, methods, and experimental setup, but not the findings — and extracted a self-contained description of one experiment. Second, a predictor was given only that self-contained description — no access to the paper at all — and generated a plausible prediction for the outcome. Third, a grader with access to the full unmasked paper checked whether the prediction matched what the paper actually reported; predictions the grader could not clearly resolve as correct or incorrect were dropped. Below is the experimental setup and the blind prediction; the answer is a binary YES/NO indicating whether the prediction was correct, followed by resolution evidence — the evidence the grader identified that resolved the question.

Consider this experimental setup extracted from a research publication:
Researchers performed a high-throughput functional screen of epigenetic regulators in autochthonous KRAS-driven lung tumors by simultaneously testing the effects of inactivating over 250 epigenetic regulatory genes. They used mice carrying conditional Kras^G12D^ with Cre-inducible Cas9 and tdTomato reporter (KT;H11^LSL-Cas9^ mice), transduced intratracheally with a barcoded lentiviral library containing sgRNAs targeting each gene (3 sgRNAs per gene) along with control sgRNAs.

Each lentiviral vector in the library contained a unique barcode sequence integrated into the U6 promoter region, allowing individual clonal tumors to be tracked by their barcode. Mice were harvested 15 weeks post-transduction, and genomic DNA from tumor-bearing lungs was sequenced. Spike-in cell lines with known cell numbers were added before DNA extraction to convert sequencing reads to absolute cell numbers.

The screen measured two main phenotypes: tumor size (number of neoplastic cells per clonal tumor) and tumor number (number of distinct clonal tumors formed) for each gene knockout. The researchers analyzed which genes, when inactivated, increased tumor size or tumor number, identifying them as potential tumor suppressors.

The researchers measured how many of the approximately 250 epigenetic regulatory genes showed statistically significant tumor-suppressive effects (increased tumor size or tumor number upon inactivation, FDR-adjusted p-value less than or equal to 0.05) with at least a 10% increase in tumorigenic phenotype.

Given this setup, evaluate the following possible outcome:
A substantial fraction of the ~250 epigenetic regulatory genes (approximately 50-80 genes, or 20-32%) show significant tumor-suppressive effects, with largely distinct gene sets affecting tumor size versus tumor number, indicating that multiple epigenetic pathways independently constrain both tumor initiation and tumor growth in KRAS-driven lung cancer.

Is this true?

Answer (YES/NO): NO